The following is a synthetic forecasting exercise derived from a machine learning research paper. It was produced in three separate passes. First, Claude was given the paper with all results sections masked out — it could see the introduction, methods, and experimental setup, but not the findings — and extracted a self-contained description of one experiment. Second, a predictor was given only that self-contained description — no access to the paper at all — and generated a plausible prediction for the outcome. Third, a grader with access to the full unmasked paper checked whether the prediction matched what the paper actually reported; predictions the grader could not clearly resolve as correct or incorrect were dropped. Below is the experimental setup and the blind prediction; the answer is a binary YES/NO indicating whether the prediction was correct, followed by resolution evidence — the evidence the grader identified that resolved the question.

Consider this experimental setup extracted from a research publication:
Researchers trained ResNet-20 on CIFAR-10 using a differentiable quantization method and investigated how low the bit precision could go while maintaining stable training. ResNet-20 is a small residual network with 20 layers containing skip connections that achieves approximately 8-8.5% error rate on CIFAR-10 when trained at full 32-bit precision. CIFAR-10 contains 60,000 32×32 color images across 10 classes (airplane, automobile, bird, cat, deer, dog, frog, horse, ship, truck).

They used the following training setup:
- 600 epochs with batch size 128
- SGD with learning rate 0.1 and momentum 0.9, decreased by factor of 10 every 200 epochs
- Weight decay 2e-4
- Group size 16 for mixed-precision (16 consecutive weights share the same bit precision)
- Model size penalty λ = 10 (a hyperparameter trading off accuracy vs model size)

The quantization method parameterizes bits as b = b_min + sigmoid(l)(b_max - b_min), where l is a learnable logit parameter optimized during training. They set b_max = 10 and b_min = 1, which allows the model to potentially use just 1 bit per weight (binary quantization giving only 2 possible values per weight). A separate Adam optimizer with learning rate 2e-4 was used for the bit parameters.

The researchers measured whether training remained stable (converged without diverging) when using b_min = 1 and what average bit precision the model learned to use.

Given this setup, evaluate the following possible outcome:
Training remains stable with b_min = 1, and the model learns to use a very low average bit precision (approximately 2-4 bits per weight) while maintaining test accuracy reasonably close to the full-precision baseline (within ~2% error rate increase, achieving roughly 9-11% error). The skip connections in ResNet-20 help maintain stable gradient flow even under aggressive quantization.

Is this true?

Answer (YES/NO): NO